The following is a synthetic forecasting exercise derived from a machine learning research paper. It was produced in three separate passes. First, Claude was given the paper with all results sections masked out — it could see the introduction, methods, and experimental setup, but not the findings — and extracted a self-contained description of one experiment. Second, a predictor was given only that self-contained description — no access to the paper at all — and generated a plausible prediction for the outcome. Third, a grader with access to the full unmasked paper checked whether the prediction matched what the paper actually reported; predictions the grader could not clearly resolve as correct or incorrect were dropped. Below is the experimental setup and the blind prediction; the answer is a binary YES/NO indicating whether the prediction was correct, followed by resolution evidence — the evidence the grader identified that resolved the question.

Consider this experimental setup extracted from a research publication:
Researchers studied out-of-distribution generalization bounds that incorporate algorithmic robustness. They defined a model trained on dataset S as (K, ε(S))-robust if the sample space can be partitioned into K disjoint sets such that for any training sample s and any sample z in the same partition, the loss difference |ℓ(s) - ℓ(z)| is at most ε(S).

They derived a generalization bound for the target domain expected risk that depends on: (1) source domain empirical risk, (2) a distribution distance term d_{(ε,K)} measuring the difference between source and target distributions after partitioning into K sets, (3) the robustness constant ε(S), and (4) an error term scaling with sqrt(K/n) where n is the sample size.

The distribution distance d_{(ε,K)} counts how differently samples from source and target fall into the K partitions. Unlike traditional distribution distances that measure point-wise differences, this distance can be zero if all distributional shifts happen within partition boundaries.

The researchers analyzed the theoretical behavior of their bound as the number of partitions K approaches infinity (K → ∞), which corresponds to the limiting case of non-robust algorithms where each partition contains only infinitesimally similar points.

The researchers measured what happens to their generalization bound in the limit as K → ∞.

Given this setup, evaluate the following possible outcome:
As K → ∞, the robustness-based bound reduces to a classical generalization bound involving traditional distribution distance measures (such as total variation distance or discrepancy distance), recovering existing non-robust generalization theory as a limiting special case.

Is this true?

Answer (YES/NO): NO